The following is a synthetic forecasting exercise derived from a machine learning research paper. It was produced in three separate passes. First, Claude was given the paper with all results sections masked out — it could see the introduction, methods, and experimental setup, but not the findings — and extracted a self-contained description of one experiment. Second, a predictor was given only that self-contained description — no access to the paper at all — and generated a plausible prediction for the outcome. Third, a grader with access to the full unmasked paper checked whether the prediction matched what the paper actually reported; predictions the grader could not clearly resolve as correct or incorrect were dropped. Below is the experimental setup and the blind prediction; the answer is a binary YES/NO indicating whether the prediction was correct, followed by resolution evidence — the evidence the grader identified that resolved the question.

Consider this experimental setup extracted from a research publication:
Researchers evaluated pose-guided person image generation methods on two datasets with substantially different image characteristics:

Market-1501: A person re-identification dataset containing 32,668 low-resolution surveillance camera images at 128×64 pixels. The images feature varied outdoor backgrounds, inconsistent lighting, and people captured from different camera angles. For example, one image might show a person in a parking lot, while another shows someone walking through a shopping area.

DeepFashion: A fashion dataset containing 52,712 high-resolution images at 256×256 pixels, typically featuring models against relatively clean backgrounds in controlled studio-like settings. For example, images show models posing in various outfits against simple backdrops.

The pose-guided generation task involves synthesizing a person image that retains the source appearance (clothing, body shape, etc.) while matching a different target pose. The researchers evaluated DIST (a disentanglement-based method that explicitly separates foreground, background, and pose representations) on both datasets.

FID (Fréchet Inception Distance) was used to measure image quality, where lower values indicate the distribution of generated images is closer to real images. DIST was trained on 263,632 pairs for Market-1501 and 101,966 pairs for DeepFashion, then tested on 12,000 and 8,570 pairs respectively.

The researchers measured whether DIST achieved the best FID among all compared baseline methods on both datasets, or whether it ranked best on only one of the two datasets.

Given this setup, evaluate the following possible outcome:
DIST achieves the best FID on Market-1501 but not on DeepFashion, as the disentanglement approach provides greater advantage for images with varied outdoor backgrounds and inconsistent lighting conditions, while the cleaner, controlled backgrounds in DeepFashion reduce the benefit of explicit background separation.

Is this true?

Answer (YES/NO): NO